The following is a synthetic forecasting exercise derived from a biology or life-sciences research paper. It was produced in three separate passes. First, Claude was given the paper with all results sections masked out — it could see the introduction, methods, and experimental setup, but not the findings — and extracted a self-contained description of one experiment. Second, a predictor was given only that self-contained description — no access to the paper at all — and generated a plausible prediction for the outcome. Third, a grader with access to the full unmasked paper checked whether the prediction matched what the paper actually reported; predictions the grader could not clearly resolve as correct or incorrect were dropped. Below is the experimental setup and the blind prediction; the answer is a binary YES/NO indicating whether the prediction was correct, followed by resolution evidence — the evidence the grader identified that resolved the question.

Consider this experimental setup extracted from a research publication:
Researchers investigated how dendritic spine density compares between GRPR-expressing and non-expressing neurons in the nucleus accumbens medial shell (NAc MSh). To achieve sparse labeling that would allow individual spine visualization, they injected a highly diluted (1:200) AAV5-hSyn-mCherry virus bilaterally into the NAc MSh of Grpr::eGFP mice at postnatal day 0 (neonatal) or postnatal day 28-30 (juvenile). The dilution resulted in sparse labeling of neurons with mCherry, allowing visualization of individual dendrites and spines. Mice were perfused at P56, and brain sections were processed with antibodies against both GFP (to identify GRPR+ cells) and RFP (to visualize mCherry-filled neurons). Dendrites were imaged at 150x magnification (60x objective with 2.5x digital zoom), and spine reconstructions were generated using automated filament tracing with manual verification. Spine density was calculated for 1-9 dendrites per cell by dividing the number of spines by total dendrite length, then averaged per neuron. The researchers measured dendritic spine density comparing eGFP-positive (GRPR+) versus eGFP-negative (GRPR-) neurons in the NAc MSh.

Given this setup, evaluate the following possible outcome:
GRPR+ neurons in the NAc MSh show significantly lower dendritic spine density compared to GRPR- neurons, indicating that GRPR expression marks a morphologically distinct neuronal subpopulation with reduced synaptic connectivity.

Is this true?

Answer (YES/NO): NO